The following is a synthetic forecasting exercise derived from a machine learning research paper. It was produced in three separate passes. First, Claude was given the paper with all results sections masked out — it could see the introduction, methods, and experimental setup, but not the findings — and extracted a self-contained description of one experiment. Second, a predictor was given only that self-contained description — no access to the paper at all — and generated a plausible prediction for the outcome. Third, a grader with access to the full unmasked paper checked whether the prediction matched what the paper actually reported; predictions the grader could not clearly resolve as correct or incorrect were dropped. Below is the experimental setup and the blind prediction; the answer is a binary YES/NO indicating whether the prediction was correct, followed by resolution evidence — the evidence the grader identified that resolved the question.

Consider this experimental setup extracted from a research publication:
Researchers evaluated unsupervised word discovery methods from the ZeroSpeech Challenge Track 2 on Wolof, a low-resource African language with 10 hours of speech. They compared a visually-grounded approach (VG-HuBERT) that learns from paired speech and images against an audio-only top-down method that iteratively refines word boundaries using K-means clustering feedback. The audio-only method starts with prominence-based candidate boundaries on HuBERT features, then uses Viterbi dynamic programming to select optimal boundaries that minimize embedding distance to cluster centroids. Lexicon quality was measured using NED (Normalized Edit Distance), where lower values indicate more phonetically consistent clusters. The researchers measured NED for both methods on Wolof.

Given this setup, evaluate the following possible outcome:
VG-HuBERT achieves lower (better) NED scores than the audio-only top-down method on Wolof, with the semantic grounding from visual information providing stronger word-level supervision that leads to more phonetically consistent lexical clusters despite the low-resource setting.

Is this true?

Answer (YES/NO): NO